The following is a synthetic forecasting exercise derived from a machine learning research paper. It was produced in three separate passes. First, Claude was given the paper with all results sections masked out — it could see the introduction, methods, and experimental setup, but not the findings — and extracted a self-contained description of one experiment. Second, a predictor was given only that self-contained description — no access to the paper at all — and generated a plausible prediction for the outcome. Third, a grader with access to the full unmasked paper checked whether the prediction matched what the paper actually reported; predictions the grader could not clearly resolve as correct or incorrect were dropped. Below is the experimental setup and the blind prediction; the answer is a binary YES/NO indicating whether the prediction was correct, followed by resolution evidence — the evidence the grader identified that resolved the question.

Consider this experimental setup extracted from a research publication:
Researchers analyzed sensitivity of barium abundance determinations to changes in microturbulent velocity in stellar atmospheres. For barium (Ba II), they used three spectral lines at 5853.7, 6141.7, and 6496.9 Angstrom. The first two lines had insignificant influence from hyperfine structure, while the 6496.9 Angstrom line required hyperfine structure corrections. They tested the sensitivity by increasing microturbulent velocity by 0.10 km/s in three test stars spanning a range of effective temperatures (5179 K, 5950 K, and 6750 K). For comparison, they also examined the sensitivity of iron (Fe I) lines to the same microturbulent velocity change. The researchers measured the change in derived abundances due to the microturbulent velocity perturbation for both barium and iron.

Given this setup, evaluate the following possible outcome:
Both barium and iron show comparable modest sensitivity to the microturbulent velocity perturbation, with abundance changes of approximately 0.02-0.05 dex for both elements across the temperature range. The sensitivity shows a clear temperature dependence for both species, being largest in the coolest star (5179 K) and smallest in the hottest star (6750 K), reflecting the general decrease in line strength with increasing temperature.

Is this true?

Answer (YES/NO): NO